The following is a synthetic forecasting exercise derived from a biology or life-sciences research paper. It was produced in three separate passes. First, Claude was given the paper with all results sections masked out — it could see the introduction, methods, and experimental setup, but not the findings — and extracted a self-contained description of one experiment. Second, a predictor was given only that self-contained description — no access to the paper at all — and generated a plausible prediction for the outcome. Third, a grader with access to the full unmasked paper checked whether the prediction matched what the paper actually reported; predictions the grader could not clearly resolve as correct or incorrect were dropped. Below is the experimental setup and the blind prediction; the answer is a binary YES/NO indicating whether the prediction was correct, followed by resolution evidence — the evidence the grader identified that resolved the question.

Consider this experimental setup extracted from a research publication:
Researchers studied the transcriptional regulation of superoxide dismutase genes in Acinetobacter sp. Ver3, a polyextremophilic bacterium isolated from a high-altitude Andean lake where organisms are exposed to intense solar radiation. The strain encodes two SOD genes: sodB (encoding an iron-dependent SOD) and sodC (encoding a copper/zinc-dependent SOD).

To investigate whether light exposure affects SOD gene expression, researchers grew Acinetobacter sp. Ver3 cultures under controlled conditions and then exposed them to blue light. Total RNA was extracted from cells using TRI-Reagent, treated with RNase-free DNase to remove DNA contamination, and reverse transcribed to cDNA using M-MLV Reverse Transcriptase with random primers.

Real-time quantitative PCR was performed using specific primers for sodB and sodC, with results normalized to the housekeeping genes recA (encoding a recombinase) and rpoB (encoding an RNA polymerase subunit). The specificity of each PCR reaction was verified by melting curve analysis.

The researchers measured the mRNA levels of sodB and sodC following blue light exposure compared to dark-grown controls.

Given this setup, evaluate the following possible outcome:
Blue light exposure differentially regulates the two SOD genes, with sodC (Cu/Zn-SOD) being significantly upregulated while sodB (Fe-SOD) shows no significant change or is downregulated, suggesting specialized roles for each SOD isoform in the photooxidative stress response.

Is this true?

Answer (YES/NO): YES